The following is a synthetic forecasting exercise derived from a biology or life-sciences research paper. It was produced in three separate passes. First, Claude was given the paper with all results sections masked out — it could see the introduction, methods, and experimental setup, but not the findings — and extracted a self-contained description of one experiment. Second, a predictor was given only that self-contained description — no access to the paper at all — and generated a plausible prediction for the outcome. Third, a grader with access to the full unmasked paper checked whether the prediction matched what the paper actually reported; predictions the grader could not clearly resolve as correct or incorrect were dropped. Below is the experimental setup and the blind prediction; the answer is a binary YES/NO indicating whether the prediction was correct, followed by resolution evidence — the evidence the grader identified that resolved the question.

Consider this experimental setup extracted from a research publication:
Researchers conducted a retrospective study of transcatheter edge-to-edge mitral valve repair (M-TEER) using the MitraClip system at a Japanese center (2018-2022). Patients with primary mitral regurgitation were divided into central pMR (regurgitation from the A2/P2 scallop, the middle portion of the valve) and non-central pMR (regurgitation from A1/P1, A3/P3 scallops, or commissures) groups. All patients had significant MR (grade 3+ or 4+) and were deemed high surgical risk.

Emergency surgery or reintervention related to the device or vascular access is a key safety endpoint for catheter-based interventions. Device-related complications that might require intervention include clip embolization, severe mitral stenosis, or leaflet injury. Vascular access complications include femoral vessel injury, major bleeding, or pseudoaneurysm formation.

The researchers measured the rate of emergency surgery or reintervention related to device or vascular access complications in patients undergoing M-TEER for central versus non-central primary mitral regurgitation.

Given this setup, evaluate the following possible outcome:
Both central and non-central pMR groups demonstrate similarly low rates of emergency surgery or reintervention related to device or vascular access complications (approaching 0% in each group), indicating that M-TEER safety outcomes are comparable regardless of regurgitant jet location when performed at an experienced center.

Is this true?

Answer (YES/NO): NO